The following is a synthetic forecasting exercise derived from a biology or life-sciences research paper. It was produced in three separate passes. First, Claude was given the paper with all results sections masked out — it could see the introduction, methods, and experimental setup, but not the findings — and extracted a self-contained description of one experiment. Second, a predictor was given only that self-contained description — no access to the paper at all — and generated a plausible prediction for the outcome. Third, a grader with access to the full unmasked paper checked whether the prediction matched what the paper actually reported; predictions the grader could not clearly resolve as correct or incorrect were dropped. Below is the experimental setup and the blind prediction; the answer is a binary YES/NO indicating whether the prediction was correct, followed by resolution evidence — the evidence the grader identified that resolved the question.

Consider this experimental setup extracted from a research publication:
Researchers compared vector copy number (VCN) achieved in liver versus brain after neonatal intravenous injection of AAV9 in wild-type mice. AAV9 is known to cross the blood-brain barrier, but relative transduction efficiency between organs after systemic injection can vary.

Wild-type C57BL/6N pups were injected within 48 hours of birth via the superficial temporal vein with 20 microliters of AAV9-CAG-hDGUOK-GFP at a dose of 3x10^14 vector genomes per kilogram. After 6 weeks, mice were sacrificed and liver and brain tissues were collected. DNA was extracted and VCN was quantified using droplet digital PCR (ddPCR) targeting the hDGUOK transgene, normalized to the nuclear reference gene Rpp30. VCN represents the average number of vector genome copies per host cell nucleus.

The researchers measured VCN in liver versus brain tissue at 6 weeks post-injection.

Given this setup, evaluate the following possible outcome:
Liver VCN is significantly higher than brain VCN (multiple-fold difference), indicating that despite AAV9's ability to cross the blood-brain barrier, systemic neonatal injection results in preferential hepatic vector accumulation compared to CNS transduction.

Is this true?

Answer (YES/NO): YES